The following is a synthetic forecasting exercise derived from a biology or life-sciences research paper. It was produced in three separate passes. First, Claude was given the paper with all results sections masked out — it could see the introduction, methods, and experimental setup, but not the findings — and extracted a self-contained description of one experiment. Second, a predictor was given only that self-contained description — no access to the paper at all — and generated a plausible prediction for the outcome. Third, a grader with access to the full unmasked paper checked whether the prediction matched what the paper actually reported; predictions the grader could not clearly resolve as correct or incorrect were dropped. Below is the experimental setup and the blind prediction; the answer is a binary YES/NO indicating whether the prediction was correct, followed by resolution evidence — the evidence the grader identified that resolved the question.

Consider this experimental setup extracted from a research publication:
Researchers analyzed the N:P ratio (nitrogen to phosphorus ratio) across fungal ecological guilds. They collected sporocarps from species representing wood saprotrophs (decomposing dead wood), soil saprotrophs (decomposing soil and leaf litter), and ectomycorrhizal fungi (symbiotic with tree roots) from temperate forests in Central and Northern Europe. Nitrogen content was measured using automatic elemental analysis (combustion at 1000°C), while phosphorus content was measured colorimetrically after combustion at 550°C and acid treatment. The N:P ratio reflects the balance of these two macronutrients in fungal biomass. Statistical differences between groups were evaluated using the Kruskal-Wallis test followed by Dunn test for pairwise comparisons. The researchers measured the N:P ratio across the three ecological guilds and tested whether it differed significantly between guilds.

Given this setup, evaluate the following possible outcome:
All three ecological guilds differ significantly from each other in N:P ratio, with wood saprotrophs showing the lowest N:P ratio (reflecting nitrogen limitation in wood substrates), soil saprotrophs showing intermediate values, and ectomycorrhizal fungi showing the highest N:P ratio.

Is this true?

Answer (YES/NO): NO